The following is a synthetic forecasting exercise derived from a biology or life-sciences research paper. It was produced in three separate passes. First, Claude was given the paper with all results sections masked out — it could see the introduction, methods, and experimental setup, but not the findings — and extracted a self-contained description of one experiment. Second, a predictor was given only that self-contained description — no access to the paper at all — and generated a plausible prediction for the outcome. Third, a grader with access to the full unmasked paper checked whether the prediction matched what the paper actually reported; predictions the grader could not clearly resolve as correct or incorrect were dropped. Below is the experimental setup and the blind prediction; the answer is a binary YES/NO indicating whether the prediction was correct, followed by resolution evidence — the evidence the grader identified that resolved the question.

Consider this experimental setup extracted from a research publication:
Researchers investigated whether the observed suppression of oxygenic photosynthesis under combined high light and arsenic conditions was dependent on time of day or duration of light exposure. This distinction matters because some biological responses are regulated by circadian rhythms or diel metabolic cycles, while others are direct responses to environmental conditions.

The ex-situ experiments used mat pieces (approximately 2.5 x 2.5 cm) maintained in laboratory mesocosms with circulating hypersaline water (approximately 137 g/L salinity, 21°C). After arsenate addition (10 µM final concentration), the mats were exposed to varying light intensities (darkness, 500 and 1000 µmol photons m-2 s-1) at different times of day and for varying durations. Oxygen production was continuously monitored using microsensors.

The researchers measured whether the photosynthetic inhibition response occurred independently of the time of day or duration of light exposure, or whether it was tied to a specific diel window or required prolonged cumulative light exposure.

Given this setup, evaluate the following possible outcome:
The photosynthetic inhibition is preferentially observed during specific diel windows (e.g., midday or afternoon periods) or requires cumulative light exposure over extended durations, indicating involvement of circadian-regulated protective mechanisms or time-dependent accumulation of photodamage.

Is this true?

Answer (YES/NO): NO